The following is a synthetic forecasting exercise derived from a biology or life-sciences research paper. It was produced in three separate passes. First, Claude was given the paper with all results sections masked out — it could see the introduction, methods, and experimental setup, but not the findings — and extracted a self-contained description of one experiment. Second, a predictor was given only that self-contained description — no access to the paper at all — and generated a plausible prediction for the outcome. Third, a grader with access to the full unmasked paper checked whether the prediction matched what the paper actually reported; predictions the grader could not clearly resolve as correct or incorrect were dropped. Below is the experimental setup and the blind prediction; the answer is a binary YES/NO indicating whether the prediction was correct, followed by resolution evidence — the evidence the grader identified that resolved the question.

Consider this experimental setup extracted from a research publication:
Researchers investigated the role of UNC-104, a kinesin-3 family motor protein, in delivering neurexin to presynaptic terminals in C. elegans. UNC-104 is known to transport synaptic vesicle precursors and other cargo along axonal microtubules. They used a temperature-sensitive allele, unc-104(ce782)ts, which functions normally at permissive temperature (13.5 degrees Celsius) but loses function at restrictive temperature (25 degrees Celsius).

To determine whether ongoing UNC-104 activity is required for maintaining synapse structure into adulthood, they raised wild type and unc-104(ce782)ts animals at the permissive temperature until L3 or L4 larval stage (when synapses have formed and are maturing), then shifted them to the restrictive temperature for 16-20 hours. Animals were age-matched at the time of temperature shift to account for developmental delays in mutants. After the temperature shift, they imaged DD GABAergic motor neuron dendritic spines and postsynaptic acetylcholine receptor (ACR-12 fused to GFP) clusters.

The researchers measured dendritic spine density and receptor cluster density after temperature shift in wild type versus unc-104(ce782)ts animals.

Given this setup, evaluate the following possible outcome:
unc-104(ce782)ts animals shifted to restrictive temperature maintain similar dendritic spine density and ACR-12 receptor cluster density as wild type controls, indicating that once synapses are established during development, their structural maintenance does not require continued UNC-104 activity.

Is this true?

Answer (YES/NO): NO